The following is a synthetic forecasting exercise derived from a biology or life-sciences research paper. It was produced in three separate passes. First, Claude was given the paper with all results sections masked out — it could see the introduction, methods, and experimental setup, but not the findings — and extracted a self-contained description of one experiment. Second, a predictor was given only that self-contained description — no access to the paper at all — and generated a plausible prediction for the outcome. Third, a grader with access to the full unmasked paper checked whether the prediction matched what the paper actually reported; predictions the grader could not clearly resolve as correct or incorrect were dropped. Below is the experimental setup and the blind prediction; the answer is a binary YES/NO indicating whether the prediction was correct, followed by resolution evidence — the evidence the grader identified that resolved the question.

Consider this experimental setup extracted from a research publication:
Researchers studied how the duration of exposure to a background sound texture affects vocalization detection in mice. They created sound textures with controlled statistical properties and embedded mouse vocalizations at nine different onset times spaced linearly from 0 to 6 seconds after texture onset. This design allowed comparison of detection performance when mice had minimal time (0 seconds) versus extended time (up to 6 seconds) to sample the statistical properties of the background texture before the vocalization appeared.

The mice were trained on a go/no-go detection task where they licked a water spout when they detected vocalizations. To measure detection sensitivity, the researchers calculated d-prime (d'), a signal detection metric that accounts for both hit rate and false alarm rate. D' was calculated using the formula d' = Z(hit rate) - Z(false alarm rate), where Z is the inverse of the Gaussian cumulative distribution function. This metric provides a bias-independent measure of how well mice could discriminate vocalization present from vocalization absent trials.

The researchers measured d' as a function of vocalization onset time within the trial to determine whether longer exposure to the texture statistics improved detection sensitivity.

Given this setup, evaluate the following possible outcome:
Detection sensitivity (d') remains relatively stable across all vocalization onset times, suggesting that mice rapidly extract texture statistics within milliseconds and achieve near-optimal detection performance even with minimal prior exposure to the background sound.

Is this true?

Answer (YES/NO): NO